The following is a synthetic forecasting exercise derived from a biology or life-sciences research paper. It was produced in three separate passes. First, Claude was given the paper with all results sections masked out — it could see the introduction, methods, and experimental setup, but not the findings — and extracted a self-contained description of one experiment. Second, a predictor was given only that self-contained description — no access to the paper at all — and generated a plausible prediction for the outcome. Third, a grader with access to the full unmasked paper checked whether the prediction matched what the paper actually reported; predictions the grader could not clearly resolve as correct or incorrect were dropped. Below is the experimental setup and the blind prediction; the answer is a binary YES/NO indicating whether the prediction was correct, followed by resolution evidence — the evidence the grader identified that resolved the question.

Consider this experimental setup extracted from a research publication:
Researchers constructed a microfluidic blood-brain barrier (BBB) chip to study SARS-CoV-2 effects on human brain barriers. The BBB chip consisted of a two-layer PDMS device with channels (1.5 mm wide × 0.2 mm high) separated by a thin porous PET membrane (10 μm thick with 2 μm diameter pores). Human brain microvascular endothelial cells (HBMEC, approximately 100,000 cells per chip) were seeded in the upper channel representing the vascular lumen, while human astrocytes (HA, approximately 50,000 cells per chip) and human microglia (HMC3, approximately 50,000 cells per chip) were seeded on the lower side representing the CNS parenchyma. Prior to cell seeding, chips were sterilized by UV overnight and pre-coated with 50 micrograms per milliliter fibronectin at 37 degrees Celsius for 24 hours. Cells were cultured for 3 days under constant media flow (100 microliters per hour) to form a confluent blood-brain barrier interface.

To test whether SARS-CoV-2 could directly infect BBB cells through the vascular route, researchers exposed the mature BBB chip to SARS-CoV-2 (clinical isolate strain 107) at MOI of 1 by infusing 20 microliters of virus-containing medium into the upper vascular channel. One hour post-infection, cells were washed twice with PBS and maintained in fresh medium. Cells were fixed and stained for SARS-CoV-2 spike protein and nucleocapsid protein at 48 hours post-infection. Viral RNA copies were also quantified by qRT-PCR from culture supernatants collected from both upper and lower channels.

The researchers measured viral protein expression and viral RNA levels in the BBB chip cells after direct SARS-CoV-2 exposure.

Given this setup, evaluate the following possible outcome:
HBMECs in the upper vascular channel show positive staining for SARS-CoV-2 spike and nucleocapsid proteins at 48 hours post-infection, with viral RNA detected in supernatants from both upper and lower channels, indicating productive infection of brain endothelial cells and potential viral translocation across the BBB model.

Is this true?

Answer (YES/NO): NO